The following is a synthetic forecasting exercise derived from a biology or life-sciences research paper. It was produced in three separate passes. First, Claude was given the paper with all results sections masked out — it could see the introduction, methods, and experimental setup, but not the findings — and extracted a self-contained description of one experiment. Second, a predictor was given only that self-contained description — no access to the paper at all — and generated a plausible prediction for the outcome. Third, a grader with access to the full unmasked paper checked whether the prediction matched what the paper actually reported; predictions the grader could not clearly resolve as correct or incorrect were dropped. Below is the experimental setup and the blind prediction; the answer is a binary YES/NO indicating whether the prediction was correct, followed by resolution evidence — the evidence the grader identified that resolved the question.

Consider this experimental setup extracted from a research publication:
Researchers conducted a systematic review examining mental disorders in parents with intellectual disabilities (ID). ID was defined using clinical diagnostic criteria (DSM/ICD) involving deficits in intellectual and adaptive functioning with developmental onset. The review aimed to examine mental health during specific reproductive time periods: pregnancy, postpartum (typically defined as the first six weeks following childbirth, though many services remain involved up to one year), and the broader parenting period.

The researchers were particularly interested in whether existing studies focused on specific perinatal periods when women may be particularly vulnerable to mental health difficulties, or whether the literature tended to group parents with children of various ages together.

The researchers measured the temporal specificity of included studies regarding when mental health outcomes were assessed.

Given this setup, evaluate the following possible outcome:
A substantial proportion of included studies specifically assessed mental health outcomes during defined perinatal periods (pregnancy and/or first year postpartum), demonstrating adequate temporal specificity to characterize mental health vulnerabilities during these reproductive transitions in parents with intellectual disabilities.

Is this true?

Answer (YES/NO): NO